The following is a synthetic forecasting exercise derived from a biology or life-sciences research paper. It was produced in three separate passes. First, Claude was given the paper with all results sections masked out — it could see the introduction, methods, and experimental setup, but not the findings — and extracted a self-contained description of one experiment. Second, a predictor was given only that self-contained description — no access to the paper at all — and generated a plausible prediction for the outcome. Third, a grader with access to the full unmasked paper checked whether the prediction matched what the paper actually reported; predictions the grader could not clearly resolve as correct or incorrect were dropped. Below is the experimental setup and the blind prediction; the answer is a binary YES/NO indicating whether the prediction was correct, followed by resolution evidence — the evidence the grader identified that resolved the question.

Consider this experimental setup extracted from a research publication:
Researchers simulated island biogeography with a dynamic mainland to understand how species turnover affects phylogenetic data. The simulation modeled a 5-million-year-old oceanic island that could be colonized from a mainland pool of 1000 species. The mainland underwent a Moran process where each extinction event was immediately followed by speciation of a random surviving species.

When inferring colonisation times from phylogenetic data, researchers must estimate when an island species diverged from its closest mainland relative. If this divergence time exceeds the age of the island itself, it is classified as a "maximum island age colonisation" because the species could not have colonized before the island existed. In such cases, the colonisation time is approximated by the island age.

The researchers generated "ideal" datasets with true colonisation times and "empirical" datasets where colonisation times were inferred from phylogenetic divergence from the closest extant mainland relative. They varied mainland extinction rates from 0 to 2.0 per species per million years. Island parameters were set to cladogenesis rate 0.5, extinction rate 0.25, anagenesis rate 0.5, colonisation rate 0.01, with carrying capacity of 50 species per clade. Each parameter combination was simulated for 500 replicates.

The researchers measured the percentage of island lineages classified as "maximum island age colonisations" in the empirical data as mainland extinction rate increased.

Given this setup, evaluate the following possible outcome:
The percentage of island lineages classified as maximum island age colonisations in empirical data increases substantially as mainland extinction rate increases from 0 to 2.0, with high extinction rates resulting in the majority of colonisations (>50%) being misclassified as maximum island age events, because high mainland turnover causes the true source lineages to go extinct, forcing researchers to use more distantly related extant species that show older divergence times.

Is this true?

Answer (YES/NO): NO